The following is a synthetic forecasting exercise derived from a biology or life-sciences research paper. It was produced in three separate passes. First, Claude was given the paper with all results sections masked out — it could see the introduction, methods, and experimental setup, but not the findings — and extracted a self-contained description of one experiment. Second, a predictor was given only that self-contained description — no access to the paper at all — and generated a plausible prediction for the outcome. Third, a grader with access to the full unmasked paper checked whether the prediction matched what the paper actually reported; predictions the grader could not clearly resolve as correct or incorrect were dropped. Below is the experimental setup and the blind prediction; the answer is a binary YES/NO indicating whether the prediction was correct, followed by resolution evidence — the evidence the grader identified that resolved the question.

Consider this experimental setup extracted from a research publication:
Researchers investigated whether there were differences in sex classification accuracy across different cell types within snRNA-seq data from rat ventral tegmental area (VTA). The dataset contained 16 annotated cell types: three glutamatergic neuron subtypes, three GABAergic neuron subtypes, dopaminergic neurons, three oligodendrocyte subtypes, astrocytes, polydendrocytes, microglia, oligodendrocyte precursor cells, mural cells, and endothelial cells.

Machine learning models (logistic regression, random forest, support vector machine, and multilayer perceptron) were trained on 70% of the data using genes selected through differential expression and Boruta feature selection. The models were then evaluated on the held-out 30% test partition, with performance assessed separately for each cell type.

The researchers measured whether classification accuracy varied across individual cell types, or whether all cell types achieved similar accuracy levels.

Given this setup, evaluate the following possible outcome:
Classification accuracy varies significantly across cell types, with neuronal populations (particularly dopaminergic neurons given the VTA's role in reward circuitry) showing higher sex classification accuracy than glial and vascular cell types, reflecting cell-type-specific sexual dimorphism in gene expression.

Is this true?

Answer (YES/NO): NO